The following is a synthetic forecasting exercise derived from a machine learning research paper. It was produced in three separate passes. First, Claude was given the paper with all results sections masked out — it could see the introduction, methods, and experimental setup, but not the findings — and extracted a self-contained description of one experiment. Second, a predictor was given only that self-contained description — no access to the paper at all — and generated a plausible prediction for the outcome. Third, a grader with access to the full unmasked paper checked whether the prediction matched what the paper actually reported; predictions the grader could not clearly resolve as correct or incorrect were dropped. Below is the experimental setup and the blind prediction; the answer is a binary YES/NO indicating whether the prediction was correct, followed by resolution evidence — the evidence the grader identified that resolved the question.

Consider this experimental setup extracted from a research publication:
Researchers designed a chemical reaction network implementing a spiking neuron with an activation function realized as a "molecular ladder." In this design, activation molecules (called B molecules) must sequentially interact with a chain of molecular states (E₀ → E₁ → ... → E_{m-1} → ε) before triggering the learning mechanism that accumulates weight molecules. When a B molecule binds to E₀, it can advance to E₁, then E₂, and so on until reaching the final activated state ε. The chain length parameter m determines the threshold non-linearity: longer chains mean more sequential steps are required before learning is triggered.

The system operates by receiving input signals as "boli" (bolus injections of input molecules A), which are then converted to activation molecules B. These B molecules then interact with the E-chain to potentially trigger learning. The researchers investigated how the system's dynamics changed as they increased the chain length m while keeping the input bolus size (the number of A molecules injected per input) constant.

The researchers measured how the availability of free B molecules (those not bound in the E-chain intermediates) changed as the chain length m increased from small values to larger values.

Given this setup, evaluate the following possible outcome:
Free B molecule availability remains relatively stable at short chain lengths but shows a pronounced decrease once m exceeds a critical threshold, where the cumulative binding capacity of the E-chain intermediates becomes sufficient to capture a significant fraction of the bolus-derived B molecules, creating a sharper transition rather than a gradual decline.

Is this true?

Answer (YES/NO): NO